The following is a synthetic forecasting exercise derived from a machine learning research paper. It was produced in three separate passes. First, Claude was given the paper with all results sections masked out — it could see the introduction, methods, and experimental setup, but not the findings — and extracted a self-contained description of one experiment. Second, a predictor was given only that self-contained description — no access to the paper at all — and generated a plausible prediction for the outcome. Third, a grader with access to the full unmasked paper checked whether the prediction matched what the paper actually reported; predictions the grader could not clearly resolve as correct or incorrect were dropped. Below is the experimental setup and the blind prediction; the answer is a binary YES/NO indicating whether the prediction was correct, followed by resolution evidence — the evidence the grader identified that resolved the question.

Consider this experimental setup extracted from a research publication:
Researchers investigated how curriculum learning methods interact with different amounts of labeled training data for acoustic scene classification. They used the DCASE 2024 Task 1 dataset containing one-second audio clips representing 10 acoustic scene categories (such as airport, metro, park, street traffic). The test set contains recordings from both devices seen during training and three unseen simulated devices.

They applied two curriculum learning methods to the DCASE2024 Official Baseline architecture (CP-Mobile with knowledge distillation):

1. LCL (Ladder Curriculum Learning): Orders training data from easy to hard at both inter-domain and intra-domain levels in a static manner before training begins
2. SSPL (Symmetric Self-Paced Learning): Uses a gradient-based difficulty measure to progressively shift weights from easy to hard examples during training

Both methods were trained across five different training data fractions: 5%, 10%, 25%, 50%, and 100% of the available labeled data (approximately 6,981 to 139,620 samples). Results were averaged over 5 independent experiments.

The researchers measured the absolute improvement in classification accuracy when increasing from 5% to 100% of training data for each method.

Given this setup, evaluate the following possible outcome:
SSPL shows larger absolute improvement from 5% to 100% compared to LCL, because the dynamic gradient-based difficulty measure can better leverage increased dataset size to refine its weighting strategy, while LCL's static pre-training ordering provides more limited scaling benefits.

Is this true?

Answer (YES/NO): NO